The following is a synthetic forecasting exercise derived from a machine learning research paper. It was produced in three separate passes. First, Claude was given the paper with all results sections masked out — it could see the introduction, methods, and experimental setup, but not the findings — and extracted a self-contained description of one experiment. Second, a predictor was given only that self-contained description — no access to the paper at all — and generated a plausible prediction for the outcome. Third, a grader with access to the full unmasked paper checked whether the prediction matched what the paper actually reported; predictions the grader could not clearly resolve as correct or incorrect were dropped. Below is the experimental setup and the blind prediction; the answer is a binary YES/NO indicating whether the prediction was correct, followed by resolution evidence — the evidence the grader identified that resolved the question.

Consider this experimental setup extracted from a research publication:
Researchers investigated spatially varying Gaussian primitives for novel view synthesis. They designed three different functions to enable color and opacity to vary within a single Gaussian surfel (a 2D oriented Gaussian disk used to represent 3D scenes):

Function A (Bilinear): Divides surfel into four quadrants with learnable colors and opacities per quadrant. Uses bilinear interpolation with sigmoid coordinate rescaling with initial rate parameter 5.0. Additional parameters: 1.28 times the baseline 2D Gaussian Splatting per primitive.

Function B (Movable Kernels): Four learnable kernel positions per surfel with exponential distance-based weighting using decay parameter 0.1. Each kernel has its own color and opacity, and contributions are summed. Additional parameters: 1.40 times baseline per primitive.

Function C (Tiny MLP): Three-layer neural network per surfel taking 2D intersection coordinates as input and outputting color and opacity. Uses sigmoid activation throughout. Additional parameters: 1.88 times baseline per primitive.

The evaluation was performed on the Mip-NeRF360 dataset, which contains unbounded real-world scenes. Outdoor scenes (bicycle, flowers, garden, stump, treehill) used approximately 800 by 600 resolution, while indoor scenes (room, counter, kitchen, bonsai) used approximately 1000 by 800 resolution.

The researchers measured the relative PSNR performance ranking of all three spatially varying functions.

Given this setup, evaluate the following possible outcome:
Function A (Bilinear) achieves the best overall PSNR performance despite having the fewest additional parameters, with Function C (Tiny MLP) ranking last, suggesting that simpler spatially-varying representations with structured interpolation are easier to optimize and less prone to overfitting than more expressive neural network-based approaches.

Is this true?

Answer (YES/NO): NO